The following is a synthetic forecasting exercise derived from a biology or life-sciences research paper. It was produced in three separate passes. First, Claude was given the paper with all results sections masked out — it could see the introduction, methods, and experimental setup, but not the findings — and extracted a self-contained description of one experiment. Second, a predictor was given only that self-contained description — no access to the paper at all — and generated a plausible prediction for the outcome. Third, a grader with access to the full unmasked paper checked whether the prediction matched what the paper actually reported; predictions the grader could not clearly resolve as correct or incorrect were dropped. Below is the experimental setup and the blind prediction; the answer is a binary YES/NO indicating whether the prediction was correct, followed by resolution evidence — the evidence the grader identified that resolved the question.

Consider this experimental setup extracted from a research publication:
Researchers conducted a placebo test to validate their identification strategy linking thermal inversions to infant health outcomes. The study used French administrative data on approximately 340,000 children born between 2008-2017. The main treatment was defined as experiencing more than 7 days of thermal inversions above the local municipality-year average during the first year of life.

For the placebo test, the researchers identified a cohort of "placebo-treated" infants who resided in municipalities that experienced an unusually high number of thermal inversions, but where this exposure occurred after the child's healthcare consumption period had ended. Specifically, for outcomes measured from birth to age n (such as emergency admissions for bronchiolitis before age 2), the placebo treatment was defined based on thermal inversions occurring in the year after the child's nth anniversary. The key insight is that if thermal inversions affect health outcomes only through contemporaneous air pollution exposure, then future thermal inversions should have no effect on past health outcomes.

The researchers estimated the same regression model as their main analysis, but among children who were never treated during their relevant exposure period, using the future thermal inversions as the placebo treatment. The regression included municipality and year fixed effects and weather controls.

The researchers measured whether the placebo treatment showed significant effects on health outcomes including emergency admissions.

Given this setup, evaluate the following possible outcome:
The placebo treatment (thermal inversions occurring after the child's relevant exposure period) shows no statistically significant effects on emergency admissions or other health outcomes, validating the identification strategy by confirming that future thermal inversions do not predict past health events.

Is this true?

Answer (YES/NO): YES